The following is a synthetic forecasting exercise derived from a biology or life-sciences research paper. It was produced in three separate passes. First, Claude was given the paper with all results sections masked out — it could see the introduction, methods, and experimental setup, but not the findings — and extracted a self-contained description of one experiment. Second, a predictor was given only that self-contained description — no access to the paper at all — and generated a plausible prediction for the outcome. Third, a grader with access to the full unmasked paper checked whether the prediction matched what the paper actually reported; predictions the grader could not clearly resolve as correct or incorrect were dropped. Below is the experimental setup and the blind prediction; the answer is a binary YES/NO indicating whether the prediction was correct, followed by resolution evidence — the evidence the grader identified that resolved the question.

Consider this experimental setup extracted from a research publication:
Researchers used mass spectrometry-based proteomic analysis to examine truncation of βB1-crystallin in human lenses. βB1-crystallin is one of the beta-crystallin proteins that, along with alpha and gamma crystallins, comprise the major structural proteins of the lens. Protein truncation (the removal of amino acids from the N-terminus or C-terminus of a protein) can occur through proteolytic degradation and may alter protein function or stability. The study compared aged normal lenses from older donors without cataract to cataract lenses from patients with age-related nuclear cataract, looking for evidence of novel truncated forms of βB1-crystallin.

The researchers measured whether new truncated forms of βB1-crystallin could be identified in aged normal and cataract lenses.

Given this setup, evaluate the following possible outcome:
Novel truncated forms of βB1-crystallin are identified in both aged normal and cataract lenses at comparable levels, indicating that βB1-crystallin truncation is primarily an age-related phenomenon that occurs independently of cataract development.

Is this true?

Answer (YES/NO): NO